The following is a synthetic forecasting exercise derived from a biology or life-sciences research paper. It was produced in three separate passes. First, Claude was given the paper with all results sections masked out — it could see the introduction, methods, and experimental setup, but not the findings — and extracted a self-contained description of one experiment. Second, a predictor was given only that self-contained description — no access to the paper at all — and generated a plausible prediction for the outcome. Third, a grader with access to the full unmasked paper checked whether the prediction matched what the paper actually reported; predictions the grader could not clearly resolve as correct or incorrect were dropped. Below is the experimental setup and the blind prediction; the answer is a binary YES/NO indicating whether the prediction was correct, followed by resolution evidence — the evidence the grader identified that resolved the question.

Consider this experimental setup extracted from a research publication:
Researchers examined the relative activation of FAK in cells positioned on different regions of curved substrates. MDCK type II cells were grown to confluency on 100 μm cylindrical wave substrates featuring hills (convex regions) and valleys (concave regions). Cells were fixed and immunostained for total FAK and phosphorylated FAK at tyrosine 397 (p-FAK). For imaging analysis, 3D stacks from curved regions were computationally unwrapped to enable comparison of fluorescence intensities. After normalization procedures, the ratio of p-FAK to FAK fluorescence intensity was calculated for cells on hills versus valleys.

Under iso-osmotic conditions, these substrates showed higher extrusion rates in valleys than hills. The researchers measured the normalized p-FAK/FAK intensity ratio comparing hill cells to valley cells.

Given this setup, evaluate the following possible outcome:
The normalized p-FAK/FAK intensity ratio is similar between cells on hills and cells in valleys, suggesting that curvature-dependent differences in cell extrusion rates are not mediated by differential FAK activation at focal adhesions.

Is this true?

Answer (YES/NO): NO